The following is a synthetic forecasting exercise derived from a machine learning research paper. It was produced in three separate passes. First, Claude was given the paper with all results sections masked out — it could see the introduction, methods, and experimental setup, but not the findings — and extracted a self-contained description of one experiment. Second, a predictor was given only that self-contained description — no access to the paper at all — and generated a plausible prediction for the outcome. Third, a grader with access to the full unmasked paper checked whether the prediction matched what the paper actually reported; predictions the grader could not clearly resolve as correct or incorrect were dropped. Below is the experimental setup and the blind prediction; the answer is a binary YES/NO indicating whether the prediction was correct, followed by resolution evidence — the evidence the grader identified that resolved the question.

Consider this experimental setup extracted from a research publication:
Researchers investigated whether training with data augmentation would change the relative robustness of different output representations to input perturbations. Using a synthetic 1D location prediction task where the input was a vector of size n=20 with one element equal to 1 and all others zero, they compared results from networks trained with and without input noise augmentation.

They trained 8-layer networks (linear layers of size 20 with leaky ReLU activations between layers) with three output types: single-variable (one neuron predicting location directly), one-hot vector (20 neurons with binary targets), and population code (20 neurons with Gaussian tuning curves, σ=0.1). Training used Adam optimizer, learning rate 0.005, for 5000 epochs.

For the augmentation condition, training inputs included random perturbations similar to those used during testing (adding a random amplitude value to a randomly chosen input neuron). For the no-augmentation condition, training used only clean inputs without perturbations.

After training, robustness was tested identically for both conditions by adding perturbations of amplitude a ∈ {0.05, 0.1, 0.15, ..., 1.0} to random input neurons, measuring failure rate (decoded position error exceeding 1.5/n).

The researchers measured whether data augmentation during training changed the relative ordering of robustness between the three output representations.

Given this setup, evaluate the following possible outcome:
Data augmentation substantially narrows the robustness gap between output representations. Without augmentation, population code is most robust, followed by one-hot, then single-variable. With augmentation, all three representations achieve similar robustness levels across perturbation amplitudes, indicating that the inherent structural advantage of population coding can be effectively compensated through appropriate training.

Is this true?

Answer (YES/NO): NO